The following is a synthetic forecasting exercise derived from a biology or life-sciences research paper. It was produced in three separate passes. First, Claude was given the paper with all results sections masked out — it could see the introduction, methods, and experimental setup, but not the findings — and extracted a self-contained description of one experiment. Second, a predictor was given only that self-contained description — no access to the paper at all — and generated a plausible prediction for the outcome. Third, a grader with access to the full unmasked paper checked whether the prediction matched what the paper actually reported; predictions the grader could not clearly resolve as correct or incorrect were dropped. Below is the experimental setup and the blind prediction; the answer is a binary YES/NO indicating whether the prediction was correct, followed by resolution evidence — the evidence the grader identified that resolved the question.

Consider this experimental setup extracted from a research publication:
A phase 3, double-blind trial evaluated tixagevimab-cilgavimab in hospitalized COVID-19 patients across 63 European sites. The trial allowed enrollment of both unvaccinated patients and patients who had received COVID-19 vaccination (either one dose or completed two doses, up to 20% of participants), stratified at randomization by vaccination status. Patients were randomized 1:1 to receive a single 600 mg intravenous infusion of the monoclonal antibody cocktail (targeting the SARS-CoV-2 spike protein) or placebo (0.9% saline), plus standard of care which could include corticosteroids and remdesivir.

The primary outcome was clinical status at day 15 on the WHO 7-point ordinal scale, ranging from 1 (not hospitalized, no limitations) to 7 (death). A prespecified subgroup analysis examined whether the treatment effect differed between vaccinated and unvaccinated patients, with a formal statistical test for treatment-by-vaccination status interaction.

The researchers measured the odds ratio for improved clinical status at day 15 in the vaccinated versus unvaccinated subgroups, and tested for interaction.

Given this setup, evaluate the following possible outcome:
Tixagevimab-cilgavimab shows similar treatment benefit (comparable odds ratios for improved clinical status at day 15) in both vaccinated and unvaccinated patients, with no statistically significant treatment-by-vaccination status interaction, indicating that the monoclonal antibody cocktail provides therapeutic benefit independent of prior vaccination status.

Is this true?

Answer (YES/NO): NO